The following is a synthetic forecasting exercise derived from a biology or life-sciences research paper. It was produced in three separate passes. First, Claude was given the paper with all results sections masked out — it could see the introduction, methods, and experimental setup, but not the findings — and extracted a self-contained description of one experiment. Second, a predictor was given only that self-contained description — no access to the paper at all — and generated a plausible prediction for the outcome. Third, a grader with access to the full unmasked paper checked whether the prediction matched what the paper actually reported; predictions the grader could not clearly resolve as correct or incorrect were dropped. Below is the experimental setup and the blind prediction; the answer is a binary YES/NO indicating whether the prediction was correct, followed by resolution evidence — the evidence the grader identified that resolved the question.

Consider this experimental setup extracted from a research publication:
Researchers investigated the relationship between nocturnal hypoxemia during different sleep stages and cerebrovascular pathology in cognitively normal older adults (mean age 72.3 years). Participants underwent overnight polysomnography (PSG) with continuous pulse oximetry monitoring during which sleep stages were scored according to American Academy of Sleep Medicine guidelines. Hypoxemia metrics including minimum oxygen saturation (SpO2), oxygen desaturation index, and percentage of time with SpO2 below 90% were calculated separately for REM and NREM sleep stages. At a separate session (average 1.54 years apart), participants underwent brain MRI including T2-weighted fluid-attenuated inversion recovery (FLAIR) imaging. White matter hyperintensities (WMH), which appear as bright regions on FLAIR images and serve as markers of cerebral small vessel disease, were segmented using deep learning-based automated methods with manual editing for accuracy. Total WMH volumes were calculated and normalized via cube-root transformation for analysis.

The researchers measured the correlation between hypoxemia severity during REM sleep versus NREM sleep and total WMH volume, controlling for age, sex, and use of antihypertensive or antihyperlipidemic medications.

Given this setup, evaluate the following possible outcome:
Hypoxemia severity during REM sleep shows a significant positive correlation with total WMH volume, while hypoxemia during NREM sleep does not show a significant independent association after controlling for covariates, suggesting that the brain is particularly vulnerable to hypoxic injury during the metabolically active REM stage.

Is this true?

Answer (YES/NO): YES